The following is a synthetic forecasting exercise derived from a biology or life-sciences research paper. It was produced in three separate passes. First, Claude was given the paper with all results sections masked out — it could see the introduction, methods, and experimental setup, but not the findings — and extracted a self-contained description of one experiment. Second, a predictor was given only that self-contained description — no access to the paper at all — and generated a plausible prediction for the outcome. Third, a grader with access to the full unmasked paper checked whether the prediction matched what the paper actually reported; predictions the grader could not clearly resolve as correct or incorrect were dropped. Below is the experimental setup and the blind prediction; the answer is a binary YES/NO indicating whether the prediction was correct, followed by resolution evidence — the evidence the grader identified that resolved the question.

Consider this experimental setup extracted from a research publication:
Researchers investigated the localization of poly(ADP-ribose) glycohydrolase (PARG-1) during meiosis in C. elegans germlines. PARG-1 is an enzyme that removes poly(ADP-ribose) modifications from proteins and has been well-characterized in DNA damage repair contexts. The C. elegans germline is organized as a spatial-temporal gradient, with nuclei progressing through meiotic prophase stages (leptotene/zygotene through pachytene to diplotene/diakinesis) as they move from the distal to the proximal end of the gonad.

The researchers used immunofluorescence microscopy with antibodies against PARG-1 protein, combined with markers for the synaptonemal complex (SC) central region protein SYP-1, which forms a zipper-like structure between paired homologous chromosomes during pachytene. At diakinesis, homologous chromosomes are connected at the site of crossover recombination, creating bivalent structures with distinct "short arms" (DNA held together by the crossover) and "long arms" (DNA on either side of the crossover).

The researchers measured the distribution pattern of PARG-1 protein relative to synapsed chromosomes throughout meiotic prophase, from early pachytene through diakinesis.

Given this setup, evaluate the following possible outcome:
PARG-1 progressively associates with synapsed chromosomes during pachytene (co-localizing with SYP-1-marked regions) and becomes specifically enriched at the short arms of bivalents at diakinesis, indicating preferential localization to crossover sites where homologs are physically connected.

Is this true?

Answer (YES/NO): NO